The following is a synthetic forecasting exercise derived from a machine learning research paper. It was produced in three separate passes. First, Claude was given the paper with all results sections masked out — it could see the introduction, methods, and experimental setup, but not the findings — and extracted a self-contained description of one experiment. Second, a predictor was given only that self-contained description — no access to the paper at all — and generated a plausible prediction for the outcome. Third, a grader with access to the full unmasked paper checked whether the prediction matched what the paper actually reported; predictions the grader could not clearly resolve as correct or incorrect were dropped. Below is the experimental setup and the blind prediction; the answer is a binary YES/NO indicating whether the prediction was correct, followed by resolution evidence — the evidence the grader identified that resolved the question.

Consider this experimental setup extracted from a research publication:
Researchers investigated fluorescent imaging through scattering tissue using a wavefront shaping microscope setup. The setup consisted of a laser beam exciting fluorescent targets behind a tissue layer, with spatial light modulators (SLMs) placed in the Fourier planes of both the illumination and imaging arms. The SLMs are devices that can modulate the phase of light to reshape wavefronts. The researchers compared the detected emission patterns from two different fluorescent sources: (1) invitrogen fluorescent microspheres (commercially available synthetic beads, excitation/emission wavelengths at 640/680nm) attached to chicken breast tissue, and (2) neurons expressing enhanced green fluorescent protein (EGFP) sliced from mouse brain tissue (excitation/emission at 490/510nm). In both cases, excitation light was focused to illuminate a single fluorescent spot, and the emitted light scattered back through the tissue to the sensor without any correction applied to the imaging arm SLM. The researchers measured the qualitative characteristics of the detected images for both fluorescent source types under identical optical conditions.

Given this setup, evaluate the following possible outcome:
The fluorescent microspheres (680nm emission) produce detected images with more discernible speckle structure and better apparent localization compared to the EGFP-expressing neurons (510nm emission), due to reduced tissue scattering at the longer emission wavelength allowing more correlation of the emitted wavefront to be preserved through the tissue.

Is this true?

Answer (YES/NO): NO